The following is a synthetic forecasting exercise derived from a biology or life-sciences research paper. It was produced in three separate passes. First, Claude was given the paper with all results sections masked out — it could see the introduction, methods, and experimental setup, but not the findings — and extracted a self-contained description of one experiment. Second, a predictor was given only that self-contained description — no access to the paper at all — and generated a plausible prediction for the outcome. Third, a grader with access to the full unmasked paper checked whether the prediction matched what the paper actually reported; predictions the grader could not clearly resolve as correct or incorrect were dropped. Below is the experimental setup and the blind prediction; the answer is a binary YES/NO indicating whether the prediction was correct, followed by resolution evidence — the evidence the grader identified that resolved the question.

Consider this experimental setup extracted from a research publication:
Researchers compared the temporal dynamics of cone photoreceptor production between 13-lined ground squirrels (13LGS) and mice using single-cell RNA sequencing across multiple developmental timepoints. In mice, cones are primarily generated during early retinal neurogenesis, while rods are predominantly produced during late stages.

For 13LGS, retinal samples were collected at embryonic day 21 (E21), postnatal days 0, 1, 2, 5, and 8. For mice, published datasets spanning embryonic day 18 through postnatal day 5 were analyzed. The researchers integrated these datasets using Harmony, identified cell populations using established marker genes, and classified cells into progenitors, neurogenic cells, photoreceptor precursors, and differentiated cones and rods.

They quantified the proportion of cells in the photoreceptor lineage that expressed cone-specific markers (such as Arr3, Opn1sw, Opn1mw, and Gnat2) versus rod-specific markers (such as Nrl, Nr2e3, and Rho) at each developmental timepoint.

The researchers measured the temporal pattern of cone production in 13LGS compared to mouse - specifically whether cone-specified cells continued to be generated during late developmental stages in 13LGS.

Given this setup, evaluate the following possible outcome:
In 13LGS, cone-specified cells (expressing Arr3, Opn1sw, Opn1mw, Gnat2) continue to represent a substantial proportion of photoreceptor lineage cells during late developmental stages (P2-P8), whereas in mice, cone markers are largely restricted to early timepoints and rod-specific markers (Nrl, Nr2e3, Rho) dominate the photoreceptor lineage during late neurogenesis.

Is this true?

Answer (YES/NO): YES